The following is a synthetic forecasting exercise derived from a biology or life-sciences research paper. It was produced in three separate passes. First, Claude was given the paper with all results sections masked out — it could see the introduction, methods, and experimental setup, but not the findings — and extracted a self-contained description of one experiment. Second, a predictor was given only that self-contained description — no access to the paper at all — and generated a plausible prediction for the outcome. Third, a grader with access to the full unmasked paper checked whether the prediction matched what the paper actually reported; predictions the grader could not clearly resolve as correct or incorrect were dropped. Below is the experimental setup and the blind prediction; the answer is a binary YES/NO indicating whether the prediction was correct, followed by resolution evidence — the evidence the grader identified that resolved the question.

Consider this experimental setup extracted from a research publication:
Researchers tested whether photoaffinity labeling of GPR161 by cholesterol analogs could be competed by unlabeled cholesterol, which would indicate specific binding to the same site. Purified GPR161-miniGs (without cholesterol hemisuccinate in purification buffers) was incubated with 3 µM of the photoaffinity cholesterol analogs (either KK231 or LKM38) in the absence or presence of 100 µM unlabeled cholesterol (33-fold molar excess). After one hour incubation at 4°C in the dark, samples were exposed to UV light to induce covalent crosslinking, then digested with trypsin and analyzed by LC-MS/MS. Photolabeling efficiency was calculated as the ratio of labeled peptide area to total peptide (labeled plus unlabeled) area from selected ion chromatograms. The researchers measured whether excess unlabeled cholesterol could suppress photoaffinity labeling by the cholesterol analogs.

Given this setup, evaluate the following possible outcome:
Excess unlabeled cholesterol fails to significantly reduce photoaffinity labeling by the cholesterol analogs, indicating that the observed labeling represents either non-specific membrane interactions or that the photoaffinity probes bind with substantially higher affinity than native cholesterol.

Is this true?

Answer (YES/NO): NO